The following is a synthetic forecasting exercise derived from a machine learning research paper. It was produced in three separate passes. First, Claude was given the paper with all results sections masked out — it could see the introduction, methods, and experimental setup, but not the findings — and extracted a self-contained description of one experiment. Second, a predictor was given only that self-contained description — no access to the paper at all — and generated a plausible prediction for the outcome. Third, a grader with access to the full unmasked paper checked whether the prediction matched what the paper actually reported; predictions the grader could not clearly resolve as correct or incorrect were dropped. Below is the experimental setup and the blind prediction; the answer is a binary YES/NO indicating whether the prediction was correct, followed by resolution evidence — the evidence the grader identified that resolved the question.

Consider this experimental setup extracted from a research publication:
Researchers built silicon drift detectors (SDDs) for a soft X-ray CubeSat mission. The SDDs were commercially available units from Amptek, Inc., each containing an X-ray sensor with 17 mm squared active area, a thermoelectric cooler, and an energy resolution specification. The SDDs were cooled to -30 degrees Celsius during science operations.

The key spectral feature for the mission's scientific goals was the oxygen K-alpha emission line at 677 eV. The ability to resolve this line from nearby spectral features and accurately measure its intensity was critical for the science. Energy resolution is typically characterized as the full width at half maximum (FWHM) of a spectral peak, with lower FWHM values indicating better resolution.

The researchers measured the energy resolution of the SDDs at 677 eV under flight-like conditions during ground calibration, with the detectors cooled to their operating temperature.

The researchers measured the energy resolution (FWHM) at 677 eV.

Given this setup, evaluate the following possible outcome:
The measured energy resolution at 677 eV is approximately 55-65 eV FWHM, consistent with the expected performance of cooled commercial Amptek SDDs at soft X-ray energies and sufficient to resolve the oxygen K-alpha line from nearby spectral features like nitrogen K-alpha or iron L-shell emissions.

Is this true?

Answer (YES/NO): NO